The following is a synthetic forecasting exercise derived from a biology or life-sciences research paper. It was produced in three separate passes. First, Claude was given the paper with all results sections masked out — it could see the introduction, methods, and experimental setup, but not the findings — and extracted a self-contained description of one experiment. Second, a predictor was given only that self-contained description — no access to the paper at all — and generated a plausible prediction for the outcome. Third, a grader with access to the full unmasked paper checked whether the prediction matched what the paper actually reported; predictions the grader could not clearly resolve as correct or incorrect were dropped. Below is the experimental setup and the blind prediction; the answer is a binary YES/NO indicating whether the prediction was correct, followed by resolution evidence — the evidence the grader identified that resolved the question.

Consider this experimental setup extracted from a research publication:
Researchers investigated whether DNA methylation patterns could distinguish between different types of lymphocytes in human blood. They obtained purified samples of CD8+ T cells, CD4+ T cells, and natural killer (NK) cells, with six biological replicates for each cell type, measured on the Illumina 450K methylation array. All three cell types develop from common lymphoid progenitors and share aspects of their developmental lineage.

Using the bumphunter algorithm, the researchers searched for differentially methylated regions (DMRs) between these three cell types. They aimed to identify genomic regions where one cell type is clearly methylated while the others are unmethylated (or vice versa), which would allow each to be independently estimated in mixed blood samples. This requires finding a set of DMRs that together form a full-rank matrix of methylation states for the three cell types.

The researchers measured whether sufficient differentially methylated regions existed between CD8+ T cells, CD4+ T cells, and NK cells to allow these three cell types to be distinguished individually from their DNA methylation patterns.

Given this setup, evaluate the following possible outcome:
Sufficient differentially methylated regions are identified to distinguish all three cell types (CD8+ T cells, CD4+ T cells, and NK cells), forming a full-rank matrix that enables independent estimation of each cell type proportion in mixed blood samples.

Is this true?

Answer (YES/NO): NO